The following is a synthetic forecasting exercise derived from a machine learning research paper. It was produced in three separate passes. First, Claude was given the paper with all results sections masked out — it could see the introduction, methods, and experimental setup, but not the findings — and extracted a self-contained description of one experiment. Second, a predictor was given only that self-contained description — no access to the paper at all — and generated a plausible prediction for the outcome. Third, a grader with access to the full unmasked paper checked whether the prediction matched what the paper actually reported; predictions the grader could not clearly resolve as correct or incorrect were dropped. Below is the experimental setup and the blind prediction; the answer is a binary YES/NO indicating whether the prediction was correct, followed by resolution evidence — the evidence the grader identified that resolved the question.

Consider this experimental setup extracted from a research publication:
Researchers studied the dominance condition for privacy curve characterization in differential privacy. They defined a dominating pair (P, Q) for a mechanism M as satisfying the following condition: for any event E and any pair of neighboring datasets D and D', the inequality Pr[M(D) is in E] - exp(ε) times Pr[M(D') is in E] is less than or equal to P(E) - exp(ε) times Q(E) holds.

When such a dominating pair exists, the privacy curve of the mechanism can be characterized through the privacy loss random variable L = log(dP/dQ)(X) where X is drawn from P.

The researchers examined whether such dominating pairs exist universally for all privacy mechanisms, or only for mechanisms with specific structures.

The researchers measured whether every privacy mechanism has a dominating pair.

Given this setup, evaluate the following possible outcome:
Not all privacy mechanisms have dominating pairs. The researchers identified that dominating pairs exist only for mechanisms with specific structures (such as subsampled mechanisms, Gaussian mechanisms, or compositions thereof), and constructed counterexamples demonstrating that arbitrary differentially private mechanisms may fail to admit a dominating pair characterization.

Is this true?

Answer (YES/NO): NO